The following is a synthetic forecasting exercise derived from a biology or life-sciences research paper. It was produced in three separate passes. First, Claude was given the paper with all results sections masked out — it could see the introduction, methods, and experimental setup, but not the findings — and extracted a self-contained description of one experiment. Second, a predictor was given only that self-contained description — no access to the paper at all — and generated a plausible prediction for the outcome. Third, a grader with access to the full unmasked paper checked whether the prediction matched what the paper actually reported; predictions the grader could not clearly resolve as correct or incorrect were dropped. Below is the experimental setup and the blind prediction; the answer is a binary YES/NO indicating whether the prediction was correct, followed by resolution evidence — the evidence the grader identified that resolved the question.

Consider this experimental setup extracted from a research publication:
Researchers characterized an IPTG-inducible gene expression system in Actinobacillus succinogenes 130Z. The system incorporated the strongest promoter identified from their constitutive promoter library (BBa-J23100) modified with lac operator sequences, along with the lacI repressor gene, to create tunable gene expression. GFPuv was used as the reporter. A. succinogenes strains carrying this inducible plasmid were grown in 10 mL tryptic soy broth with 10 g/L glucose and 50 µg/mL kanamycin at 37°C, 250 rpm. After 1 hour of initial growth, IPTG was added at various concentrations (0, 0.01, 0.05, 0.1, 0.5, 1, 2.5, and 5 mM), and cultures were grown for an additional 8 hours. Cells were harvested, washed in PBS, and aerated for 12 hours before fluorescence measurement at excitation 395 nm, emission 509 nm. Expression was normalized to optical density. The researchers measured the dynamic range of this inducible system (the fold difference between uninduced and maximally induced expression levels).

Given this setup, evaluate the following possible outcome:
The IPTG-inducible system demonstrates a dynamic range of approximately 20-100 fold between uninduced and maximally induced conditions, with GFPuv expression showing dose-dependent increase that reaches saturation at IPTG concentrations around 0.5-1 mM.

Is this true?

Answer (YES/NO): NO